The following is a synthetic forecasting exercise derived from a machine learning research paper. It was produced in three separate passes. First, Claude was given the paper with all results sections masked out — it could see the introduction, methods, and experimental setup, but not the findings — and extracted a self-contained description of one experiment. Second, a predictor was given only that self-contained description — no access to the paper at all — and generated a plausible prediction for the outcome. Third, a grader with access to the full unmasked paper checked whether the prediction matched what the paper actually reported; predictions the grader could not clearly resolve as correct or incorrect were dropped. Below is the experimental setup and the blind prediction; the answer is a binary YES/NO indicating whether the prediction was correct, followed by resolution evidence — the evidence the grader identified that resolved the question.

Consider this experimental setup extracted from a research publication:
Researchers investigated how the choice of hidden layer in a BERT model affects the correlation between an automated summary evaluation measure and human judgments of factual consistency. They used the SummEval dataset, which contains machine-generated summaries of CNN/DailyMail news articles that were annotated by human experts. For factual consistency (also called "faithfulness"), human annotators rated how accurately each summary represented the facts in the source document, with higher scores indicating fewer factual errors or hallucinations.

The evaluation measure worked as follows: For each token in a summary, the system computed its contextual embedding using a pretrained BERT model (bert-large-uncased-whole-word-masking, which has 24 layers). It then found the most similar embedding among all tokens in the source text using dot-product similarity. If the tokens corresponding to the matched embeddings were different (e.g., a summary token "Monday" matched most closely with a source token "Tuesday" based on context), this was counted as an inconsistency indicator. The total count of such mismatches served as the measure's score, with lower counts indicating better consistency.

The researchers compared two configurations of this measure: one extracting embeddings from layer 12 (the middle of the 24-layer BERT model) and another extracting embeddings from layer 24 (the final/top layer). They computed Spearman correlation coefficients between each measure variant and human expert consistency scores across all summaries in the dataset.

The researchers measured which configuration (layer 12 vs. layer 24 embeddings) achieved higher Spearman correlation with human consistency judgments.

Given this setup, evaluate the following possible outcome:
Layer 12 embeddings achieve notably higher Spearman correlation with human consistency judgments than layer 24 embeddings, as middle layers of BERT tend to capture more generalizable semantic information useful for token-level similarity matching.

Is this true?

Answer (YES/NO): NO